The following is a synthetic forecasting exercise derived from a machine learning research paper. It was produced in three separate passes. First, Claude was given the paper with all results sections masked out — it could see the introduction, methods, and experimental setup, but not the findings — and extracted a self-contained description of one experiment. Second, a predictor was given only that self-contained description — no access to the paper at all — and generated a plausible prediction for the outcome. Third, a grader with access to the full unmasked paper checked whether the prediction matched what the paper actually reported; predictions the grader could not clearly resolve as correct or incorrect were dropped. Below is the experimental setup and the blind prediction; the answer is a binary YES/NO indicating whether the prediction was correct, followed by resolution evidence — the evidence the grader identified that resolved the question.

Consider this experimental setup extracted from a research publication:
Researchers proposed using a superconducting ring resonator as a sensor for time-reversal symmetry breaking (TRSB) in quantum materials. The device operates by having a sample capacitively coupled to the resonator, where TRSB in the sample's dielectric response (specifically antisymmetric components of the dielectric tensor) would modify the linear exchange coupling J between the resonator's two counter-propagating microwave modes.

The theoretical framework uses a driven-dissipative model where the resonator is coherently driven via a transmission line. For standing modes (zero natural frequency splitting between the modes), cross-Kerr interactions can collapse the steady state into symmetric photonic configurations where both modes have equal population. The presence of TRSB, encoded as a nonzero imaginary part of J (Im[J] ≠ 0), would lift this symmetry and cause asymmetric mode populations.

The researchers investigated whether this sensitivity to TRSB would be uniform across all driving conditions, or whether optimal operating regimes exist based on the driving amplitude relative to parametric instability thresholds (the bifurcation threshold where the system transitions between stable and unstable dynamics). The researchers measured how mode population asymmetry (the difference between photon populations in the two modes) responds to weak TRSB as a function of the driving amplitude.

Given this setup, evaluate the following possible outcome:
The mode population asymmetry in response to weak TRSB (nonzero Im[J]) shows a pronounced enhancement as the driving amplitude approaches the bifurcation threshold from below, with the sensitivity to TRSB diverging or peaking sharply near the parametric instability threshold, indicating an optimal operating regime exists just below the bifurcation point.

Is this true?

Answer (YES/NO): YES